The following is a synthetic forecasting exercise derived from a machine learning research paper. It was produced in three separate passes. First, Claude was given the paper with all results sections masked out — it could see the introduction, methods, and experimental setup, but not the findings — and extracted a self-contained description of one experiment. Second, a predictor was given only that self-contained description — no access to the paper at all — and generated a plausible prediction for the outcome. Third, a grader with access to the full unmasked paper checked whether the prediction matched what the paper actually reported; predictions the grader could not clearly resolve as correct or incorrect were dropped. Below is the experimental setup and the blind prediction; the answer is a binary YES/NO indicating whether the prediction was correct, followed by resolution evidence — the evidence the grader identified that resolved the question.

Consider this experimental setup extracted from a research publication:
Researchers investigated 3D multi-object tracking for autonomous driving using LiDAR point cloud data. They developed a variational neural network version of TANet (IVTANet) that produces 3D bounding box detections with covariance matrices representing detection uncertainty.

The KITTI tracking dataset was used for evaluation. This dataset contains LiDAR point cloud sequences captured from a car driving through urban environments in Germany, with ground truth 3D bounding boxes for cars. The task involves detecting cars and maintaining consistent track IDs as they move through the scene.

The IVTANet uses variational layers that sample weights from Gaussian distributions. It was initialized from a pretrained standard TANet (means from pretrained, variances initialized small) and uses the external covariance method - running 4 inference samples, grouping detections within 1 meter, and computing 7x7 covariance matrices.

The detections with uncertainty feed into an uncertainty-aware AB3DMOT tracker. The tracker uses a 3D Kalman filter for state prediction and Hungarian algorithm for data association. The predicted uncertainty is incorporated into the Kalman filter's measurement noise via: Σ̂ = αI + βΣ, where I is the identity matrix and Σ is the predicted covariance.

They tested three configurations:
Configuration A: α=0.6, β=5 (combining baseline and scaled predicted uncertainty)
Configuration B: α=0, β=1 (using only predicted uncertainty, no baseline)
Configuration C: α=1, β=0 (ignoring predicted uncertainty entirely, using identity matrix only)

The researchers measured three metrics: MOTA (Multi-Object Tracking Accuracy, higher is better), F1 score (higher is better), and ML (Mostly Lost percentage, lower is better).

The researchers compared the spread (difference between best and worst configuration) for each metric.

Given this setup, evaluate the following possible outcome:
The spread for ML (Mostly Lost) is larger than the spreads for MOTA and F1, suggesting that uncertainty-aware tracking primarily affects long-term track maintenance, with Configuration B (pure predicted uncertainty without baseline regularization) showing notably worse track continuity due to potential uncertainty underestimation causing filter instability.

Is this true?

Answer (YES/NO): NO